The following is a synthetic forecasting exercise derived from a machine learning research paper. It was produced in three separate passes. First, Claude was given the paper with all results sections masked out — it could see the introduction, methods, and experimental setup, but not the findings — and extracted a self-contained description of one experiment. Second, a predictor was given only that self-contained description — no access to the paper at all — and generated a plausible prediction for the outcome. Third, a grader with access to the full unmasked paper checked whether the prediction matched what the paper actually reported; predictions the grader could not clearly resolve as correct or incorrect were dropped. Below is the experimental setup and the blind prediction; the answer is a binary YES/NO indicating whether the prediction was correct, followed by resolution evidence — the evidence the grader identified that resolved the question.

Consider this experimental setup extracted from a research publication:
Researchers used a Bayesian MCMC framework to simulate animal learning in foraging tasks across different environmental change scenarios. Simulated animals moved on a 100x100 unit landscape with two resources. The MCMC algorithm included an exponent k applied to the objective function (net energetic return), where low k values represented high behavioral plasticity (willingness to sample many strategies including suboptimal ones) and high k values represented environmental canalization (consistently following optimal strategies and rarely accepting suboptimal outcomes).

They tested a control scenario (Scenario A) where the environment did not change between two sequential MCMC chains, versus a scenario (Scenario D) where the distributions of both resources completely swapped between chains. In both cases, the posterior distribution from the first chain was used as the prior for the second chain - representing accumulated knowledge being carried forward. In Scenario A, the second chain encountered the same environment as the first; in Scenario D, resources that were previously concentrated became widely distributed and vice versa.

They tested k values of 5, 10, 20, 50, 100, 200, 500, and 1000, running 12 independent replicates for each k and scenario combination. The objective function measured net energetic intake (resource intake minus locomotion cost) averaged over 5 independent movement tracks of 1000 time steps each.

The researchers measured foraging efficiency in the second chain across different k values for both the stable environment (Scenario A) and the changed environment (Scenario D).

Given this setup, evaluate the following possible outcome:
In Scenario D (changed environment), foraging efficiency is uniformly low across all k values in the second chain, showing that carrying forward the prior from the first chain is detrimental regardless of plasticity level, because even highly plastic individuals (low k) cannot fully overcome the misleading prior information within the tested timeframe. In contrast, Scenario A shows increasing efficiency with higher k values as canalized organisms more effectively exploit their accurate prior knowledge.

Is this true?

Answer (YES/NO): NO